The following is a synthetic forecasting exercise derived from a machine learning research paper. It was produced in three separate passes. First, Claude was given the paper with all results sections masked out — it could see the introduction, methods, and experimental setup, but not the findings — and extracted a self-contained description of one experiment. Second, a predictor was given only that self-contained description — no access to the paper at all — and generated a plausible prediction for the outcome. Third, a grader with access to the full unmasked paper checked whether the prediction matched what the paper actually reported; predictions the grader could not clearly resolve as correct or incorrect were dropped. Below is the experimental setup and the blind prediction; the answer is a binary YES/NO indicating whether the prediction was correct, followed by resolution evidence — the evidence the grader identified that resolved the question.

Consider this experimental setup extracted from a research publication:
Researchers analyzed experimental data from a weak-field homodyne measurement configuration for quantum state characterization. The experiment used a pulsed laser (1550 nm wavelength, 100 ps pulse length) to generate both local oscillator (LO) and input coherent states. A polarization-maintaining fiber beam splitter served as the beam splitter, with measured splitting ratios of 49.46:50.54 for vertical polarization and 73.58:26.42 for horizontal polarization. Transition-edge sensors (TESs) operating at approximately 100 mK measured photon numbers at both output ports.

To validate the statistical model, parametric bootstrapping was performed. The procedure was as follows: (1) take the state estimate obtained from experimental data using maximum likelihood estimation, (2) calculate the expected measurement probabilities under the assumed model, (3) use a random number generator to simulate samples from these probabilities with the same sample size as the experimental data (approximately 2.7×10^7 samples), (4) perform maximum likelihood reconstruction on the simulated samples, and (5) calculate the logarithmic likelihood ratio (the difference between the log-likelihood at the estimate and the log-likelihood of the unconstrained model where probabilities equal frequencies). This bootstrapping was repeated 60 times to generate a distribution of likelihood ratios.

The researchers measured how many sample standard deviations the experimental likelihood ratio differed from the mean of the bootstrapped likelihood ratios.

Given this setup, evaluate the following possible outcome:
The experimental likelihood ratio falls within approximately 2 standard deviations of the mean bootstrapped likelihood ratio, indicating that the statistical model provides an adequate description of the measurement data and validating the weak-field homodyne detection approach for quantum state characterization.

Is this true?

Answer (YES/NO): NO